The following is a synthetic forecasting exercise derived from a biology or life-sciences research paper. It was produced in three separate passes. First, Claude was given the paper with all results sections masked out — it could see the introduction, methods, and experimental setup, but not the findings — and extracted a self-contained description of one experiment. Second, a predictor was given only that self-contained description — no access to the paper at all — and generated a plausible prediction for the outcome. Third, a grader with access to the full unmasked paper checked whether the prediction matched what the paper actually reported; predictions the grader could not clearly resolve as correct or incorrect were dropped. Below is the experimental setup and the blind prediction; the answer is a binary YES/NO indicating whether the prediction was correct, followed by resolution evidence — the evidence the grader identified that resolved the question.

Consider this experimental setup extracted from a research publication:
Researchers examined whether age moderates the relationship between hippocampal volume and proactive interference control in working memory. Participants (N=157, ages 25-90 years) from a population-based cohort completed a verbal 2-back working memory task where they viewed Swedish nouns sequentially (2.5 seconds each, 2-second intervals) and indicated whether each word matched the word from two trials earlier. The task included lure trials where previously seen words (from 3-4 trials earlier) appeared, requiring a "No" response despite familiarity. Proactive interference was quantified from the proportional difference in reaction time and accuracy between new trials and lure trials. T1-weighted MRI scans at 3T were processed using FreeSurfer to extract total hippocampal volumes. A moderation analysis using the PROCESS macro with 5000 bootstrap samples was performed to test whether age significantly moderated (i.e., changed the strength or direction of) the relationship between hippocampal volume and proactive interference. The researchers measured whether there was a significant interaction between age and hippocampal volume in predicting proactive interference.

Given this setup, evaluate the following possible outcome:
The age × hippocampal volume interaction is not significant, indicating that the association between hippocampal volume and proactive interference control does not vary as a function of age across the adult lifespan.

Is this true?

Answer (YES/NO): NO